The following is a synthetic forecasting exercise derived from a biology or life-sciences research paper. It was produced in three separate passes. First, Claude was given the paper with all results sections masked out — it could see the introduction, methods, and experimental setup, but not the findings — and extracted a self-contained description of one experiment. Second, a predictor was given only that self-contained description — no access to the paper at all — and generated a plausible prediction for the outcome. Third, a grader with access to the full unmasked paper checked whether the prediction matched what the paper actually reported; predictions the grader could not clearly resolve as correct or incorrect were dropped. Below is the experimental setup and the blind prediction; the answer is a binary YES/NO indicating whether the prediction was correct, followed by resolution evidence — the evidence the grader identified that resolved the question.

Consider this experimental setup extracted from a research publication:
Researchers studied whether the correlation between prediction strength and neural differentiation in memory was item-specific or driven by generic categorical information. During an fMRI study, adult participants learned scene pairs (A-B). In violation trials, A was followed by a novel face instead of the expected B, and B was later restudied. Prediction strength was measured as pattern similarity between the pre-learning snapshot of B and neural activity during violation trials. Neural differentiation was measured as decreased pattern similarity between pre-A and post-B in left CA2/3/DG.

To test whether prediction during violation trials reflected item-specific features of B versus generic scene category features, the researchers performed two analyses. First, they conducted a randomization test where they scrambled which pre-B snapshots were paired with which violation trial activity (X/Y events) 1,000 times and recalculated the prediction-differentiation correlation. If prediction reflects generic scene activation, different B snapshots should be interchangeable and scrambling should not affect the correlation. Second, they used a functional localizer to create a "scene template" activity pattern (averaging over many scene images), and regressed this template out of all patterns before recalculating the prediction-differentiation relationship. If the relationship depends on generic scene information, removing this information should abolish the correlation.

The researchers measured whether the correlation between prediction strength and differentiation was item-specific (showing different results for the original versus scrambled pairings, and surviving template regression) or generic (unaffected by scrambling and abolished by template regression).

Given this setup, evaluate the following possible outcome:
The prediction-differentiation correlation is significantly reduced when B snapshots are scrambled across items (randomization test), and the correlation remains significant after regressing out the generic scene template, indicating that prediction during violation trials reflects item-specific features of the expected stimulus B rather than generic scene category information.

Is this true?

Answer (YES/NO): YES